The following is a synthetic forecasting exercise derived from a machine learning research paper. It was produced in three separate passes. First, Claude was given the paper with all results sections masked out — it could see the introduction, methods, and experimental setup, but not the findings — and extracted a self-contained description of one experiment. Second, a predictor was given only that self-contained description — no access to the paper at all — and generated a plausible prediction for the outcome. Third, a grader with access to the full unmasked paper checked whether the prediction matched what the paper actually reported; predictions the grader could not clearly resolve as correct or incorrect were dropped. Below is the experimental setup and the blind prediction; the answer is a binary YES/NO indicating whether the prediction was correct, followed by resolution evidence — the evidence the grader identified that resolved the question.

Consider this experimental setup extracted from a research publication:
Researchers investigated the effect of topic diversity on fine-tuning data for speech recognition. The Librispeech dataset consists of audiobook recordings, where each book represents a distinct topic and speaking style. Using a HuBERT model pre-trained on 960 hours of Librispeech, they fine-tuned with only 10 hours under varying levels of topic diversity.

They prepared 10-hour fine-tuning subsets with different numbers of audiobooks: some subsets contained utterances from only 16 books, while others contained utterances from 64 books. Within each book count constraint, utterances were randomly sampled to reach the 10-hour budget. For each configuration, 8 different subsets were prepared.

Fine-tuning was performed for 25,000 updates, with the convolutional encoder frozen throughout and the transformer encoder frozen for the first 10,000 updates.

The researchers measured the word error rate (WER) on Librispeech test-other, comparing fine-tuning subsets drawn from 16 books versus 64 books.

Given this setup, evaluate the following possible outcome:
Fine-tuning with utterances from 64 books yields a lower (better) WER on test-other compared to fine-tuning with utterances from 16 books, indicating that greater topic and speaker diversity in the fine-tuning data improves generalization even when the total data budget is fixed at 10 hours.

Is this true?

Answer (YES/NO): YES